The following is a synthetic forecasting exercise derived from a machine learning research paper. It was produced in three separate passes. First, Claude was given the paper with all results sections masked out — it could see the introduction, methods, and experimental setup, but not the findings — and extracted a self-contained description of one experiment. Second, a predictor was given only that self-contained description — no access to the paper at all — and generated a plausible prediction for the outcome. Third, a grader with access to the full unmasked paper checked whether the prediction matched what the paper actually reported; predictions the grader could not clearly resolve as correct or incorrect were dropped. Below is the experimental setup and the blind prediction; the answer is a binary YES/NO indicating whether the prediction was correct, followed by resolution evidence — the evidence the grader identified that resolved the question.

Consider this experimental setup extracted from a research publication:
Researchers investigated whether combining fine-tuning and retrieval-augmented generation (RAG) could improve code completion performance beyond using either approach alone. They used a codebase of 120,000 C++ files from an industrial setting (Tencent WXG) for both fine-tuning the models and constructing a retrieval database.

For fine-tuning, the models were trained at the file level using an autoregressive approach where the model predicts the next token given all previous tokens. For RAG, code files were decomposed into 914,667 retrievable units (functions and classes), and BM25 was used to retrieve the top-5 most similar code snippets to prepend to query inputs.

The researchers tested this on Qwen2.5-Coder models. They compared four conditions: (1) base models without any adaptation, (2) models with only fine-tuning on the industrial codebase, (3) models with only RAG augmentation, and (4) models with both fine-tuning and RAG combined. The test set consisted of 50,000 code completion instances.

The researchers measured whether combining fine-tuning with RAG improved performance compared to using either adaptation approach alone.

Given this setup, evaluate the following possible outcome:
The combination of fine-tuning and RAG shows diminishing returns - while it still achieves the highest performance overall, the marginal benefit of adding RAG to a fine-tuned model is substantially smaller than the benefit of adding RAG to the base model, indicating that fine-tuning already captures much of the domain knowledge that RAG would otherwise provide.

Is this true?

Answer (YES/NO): YES